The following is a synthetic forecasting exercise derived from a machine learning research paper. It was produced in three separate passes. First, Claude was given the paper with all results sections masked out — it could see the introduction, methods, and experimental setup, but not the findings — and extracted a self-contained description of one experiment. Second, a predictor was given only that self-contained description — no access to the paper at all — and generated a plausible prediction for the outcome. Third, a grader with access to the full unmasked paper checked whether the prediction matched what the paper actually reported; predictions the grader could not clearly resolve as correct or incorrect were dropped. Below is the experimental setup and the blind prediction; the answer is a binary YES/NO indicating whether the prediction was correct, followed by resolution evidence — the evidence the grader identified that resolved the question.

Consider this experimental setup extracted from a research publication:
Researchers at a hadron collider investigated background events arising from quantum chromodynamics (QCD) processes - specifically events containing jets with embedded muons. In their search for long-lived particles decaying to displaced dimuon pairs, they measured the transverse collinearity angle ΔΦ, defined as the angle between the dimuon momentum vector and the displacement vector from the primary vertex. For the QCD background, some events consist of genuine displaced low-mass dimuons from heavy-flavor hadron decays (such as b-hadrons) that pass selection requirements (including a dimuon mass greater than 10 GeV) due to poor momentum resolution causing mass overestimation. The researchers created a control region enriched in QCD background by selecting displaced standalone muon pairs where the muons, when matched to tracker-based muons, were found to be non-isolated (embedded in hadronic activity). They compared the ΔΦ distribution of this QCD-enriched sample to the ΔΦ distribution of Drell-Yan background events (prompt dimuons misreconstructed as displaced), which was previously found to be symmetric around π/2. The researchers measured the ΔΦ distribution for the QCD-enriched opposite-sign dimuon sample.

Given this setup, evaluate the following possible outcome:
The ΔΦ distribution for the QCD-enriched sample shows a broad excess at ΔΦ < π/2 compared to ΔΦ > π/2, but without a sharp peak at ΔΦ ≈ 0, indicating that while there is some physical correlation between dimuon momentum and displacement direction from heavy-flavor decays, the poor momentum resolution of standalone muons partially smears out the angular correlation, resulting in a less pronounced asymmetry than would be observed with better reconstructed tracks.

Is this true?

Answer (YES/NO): NO